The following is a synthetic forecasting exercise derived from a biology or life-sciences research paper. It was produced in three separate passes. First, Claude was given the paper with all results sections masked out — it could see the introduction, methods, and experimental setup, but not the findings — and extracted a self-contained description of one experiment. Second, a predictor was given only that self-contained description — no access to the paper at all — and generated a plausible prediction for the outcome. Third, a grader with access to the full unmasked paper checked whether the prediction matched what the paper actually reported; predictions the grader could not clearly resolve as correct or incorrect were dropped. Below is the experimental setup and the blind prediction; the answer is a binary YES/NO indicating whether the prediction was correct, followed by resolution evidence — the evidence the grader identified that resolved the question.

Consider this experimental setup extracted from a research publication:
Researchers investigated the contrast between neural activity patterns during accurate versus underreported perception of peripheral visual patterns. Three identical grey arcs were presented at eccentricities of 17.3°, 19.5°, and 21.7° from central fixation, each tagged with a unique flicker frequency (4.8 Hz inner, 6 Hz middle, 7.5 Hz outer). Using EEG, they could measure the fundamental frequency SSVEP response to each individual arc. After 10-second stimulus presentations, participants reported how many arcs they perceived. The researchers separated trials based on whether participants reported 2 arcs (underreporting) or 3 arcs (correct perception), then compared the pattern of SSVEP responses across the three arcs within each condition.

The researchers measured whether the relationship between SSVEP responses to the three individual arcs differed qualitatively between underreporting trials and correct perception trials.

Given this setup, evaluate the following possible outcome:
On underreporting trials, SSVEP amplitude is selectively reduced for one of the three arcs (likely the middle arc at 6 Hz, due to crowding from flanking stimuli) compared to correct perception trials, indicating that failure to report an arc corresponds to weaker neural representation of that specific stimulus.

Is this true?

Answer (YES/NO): NO